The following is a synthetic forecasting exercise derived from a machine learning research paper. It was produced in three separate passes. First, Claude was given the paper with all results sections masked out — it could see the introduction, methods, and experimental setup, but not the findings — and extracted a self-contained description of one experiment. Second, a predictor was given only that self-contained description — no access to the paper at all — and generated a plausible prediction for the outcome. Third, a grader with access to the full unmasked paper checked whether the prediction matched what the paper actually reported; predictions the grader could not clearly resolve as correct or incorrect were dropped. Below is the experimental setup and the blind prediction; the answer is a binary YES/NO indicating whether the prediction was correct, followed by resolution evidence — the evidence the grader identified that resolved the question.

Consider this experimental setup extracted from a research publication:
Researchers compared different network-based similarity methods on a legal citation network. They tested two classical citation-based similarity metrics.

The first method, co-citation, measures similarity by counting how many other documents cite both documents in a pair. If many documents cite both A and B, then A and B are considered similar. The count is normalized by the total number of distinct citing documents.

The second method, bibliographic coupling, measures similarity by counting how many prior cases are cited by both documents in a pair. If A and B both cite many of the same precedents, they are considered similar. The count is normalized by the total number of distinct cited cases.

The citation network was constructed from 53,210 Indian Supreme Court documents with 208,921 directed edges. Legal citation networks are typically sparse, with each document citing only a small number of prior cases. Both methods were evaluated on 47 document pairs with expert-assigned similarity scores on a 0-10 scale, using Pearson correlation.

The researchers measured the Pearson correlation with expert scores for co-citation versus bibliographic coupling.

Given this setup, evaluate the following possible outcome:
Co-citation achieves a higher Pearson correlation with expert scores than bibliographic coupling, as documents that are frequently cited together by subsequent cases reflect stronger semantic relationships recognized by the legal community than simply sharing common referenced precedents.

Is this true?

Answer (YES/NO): NO